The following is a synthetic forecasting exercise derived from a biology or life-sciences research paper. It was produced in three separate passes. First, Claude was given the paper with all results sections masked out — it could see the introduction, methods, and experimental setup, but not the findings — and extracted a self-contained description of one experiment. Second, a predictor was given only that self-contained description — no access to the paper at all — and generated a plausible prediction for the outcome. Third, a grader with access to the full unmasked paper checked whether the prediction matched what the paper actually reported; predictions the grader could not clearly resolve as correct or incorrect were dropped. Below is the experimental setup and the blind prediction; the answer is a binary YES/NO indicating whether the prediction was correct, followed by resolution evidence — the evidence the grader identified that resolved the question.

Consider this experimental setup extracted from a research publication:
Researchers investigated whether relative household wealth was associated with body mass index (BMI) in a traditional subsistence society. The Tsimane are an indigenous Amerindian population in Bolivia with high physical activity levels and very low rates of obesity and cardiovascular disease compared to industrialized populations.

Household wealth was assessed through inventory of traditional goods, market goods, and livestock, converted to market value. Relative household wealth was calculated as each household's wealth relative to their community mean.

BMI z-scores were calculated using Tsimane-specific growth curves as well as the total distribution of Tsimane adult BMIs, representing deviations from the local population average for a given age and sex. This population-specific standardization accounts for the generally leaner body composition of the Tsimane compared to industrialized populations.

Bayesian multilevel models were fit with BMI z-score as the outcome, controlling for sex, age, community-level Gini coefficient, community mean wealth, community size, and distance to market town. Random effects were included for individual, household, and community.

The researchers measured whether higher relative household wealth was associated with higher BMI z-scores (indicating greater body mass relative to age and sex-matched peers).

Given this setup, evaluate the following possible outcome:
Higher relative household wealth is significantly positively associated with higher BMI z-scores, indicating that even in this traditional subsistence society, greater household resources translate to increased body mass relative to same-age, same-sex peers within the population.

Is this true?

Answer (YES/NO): NO